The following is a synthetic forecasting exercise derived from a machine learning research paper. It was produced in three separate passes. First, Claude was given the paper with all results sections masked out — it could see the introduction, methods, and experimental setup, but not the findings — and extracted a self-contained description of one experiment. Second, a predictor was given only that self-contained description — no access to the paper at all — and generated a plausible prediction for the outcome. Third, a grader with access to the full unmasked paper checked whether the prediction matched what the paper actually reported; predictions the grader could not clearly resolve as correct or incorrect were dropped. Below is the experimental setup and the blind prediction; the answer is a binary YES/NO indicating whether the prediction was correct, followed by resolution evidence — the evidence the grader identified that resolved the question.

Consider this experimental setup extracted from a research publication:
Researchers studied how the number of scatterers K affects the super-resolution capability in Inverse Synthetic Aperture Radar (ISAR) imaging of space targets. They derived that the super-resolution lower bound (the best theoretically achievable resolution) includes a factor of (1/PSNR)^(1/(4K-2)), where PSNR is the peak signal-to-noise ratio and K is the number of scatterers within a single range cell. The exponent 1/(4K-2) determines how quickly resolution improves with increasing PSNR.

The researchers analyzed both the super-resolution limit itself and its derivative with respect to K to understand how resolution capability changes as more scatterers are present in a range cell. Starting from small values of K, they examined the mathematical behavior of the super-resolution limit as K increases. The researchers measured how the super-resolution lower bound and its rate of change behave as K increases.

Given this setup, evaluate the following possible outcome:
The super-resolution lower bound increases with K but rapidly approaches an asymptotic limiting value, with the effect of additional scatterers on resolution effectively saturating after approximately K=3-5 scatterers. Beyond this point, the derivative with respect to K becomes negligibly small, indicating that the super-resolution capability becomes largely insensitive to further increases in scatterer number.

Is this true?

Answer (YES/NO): NO